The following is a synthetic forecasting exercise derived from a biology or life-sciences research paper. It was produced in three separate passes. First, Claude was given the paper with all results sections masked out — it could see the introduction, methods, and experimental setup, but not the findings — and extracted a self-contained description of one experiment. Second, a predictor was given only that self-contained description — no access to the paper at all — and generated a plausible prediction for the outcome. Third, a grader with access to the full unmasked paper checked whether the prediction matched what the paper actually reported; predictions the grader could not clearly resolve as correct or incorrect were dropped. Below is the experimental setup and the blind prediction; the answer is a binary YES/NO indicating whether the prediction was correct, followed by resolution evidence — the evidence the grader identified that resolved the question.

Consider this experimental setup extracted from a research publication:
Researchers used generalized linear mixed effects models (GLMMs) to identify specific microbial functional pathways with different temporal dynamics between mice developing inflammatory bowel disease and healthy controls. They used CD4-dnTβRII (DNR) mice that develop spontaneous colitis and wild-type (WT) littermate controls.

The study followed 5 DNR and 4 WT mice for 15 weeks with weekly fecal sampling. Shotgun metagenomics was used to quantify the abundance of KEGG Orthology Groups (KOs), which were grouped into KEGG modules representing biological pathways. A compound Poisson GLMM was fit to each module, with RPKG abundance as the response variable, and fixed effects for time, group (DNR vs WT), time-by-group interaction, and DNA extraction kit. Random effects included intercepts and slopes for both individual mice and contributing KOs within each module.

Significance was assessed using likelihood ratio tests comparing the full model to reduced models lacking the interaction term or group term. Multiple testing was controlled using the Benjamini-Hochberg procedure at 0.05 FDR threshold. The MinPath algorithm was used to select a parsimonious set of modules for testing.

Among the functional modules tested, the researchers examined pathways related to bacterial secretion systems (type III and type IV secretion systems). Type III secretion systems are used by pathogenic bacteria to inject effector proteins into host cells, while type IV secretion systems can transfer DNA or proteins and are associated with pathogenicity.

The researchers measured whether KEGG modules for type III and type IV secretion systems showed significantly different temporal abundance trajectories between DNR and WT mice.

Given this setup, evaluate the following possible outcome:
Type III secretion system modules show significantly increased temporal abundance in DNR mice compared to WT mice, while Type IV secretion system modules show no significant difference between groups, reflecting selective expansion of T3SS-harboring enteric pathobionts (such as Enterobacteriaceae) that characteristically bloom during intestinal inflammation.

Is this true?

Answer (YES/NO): NO